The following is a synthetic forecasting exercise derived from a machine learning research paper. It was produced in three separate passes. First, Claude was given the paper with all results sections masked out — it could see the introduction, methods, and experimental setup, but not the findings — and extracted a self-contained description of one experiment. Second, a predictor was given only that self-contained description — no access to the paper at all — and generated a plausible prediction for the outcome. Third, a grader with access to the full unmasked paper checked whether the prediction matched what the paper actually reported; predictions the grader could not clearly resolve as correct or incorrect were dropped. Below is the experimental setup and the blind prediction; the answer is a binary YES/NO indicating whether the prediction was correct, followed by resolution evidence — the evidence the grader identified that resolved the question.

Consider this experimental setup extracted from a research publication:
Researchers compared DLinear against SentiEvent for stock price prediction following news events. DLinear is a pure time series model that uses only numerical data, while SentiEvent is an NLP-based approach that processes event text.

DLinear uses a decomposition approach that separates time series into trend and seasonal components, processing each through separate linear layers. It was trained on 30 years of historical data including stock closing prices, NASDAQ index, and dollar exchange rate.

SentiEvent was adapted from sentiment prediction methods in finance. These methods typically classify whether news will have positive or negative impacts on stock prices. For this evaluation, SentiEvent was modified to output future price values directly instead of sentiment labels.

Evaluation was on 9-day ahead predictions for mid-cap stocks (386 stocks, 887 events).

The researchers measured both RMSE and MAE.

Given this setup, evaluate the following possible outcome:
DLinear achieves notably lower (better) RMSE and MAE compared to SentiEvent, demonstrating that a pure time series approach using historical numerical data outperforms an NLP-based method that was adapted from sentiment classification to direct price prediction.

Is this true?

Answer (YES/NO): YES